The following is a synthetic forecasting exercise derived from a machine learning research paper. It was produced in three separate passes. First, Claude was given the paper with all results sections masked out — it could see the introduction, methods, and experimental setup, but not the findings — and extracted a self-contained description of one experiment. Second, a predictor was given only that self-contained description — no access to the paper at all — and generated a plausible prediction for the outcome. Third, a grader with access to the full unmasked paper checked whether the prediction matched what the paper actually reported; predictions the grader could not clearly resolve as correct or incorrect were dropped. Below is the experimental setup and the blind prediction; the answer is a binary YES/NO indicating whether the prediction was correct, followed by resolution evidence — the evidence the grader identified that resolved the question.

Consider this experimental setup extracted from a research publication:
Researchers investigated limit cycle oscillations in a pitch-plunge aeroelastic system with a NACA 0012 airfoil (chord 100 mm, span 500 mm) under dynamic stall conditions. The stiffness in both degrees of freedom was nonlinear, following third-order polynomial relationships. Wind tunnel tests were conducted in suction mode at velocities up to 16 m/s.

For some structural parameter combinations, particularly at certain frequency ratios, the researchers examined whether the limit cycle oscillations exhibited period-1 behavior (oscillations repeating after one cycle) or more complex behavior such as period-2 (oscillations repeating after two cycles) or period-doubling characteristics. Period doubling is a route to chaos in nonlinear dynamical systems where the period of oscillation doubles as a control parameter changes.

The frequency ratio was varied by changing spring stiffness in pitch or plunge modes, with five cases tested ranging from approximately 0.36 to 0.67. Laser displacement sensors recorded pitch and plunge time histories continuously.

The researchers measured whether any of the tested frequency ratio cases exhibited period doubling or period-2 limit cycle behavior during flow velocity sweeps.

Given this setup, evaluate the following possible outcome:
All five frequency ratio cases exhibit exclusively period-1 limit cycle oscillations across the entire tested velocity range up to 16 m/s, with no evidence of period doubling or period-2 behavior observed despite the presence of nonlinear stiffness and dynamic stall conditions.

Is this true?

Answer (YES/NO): NO